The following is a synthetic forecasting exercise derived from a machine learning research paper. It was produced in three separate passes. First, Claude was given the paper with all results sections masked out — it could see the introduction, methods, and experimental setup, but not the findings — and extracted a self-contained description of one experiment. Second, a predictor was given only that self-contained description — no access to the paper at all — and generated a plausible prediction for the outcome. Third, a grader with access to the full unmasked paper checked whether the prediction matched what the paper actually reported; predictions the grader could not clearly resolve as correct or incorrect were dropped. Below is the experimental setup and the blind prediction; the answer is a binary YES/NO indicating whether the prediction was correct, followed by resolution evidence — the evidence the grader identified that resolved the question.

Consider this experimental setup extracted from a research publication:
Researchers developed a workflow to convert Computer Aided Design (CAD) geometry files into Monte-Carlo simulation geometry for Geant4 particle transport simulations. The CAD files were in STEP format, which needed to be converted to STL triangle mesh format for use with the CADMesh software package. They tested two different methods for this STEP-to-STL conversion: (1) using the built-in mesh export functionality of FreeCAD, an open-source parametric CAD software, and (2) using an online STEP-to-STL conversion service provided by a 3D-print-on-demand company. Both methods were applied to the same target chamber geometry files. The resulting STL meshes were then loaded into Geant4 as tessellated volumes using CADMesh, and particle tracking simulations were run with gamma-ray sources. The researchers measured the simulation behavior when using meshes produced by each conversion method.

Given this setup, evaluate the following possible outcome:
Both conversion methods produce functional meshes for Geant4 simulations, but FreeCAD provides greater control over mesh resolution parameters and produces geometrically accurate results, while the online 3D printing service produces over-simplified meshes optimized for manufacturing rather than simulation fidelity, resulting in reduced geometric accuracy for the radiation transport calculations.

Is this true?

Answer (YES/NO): NO